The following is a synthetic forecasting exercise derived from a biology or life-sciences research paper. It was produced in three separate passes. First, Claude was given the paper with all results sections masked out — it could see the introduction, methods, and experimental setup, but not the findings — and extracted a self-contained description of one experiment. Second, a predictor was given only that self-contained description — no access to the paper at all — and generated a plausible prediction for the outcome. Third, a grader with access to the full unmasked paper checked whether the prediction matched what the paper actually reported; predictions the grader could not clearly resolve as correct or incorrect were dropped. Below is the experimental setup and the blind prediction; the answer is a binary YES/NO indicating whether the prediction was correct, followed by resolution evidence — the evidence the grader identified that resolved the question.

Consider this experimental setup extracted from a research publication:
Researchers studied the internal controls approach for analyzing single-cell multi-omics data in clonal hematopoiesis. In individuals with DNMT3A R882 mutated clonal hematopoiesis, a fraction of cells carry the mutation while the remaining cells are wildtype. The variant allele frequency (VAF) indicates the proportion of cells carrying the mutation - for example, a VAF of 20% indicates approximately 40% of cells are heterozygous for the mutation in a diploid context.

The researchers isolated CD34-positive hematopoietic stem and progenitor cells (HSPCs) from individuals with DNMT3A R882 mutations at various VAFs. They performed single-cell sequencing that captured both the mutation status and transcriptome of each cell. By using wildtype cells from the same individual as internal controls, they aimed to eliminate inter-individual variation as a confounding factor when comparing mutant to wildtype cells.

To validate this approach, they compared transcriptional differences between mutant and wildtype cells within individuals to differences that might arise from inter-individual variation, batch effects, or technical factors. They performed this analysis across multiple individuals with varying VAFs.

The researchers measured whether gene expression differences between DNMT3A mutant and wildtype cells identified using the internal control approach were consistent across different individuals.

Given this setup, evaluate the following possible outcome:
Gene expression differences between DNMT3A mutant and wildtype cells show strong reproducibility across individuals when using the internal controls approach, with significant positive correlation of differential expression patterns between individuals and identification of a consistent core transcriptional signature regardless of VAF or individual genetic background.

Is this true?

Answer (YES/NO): YES